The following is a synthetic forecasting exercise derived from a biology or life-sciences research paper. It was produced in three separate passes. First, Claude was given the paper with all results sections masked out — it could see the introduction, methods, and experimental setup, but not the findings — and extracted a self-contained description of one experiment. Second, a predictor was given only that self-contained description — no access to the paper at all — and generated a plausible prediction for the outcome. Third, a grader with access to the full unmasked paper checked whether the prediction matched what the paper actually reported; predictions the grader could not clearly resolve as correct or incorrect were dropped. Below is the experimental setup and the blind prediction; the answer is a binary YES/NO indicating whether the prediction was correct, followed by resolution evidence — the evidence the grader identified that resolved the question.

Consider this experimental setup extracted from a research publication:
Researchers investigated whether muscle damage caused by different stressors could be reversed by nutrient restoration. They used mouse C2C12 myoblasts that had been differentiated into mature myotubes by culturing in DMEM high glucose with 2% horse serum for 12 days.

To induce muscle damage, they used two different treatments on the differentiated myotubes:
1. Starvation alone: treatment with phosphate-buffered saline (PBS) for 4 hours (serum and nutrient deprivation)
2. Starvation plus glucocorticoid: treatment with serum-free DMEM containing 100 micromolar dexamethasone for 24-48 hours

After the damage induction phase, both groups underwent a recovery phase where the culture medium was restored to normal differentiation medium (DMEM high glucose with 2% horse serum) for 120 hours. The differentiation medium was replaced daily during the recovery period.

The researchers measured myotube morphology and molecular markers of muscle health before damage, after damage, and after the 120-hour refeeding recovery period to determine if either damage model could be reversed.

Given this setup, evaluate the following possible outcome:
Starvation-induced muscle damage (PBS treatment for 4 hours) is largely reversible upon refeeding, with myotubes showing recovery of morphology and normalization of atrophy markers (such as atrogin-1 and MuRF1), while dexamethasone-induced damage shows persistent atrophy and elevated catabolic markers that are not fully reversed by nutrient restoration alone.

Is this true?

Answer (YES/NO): NO